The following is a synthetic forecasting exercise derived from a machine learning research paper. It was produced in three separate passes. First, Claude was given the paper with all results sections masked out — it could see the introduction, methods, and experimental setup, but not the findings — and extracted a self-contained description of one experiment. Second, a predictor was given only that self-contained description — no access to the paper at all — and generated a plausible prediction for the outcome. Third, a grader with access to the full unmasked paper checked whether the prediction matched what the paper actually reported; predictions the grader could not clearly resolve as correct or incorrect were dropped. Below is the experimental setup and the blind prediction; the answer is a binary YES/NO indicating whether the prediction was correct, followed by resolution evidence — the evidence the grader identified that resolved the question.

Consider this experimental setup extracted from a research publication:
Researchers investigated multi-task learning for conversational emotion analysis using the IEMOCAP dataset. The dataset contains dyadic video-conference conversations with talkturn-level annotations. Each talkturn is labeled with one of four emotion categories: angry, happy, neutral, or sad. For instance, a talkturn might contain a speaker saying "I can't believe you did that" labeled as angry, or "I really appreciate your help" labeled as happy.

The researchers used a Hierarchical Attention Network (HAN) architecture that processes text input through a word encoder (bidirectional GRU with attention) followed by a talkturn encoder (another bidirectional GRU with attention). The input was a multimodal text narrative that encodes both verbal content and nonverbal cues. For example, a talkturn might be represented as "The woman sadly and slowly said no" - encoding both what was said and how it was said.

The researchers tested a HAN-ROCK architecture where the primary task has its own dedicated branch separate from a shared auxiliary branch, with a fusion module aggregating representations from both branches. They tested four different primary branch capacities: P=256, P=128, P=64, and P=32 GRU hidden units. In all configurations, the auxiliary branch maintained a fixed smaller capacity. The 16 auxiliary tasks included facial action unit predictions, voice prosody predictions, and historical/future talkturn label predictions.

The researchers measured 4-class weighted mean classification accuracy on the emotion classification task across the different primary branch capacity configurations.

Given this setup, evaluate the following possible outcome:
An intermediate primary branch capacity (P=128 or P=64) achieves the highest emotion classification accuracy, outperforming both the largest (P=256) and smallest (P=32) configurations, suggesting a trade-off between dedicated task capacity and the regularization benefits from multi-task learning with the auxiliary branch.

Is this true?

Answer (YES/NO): NO